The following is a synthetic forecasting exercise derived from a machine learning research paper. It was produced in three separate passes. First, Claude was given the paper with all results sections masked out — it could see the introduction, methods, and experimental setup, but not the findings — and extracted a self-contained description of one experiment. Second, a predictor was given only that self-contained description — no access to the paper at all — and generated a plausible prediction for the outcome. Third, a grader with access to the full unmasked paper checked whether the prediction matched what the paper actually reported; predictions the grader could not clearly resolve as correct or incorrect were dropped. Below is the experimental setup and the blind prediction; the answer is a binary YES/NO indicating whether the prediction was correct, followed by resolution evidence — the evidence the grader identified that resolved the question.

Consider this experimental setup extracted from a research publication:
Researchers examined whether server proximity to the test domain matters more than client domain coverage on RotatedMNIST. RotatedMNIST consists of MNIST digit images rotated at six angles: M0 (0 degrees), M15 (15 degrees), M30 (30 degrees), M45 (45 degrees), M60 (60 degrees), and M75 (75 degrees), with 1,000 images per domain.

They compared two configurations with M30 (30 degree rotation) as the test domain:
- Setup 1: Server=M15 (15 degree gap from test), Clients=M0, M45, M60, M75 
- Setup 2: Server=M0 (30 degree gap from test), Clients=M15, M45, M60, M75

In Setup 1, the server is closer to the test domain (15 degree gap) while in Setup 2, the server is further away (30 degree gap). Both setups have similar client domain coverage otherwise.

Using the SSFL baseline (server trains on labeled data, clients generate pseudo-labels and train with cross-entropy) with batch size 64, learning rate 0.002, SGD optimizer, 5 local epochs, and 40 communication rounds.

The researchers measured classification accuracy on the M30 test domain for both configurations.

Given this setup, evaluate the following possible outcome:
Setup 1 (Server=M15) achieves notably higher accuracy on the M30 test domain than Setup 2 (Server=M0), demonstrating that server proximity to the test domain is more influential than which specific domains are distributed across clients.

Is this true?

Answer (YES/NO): YES